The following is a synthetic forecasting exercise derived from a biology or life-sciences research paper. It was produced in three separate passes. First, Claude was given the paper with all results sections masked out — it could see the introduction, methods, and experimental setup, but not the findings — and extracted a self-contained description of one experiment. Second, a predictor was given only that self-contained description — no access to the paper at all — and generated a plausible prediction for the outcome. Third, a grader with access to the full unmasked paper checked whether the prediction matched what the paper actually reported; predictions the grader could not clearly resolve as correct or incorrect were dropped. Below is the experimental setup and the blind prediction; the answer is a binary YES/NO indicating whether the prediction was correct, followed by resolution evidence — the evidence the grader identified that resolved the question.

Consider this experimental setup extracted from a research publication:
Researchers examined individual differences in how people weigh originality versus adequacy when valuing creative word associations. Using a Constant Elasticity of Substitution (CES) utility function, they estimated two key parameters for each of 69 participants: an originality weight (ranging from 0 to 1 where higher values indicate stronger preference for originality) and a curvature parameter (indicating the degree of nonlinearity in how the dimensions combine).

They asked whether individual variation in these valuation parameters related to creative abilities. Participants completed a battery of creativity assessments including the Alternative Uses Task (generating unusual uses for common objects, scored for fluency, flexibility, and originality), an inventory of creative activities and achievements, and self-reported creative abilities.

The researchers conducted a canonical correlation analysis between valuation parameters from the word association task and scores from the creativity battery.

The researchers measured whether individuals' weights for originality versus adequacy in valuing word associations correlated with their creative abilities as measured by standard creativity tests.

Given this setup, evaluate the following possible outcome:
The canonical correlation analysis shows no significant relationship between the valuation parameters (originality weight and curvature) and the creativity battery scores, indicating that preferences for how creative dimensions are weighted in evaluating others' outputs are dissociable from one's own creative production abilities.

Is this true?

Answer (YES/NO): NO